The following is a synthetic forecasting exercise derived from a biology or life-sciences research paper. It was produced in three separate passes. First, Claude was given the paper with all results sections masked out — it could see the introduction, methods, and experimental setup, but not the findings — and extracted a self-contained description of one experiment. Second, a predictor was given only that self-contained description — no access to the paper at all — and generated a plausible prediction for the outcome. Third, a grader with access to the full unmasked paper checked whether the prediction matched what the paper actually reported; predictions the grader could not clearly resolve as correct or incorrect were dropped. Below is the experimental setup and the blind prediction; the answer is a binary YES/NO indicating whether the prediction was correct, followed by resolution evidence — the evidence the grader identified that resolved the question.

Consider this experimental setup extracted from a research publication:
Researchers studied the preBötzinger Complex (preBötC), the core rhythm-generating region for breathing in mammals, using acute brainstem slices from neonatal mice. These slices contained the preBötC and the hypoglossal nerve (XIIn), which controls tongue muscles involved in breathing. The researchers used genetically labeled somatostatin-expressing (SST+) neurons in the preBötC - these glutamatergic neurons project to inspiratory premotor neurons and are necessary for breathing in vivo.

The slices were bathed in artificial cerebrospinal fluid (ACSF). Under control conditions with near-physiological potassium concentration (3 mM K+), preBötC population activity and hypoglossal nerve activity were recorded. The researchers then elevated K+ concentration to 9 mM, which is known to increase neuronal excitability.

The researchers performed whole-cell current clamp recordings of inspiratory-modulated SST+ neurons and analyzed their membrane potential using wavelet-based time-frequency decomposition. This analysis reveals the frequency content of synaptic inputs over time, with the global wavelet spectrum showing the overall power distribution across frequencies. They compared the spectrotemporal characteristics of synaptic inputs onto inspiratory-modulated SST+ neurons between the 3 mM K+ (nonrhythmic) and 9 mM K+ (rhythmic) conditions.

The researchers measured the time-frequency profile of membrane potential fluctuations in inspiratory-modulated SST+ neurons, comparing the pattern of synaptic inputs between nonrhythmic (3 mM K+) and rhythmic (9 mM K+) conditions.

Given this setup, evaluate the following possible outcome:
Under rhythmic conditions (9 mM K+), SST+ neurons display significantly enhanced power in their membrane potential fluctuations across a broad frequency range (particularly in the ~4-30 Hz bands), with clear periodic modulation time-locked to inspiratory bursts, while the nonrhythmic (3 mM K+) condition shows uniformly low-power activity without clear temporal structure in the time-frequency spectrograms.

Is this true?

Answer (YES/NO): YES